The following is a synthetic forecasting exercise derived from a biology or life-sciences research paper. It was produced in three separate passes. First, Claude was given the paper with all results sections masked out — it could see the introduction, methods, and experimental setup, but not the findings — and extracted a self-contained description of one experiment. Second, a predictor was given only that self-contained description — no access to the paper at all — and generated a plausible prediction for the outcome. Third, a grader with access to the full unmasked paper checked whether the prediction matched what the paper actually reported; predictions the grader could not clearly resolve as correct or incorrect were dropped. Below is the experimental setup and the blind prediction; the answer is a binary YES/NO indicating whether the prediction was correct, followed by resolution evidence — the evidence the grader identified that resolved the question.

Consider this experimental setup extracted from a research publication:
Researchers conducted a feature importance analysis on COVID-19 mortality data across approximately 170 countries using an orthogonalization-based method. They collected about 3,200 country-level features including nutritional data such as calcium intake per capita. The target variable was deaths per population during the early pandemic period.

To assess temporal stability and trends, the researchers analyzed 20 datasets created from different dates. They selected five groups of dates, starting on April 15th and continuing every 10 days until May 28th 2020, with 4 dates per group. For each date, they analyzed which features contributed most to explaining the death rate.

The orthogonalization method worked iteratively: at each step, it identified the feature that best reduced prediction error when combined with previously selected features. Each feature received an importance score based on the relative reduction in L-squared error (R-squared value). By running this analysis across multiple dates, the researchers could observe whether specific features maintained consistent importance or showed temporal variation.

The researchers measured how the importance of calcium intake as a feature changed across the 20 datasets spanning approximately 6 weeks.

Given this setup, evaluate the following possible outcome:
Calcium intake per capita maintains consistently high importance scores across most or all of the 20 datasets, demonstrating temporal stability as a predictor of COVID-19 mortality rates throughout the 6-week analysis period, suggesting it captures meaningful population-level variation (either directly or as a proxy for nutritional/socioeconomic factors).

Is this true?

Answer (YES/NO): NO